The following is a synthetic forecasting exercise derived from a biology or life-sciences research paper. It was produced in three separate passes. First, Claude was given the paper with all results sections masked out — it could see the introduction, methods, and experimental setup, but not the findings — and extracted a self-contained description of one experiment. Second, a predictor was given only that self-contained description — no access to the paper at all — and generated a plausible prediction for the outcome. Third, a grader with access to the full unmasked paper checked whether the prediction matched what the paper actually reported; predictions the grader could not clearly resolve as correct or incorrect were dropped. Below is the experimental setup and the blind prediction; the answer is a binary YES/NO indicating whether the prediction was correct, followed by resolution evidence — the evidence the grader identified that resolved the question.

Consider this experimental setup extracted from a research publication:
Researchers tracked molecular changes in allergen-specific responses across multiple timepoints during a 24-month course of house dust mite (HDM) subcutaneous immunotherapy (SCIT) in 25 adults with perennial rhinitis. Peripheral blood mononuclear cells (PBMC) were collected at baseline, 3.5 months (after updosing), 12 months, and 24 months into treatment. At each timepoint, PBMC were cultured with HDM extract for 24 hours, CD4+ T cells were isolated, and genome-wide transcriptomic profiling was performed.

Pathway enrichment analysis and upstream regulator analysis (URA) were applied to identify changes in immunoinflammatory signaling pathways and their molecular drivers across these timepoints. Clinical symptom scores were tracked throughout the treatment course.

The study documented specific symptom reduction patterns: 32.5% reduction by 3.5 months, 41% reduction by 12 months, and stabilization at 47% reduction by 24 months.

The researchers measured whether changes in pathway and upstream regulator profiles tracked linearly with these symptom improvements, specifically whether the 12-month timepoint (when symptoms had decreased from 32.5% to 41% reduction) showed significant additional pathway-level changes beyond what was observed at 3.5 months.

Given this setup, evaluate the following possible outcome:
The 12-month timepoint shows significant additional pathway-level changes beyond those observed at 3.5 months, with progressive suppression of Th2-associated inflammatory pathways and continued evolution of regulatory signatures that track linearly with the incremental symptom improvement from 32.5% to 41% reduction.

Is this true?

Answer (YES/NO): NO